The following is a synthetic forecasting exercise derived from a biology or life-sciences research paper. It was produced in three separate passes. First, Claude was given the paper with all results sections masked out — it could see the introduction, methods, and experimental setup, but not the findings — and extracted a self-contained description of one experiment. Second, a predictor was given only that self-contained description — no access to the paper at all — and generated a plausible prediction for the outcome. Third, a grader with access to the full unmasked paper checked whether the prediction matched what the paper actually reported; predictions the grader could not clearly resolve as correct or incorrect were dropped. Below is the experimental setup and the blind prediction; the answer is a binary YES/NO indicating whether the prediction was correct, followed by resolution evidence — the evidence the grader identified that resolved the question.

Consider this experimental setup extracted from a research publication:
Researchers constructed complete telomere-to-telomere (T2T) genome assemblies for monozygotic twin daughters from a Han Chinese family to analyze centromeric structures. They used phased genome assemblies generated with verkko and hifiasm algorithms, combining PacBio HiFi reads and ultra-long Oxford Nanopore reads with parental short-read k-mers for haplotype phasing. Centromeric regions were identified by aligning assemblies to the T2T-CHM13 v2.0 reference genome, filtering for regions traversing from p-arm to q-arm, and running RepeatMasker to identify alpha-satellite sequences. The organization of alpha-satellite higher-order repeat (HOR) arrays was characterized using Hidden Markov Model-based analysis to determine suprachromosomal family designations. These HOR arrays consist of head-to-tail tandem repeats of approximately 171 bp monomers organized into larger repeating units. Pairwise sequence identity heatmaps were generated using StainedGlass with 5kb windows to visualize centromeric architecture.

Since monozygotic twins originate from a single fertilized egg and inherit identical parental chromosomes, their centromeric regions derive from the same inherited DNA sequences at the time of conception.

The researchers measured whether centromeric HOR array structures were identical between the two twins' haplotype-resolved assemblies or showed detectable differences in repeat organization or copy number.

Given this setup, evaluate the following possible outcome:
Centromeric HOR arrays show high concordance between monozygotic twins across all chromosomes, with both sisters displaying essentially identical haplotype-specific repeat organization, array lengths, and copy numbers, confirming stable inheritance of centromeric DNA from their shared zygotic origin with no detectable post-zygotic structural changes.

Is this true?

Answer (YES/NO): NO